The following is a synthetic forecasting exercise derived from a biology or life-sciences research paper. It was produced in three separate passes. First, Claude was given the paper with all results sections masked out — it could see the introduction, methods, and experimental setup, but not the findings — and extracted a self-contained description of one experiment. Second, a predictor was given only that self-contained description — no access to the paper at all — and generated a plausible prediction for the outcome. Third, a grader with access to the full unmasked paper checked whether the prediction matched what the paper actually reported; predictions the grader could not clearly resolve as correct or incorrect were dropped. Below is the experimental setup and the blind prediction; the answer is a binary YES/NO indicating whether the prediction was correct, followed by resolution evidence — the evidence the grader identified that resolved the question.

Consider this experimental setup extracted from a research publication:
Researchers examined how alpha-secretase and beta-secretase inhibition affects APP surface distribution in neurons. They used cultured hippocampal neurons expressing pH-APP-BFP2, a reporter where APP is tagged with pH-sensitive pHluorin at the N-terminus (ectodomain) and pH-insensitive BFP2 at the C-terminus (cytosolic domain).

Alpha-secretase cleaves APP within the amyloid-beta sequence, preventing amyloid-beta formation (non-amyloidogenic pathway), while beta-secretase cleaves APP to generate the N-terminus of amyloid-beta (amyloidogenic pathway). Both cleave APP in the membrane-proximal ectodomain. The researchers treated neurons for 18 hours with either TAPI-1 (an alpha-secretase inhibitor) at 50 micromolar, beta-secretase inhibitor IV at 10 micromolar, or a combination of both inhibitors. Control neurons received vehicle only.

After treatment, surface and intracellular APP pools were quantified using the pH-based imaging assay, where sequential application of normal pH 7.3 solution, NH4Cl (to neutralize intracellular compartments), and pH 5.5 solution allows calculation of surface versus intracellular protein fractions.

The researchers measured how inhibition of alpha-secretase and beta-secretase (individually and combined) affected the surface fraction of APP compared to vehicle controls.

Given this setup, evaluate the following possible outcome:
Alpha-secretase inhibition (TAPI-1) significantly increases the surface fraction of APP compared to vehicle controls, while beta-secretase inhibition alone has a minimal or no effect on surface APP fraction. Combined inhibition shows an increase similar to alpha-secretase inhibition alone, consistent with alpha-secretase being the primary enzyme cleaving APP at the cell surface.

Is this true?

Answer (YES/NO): NO